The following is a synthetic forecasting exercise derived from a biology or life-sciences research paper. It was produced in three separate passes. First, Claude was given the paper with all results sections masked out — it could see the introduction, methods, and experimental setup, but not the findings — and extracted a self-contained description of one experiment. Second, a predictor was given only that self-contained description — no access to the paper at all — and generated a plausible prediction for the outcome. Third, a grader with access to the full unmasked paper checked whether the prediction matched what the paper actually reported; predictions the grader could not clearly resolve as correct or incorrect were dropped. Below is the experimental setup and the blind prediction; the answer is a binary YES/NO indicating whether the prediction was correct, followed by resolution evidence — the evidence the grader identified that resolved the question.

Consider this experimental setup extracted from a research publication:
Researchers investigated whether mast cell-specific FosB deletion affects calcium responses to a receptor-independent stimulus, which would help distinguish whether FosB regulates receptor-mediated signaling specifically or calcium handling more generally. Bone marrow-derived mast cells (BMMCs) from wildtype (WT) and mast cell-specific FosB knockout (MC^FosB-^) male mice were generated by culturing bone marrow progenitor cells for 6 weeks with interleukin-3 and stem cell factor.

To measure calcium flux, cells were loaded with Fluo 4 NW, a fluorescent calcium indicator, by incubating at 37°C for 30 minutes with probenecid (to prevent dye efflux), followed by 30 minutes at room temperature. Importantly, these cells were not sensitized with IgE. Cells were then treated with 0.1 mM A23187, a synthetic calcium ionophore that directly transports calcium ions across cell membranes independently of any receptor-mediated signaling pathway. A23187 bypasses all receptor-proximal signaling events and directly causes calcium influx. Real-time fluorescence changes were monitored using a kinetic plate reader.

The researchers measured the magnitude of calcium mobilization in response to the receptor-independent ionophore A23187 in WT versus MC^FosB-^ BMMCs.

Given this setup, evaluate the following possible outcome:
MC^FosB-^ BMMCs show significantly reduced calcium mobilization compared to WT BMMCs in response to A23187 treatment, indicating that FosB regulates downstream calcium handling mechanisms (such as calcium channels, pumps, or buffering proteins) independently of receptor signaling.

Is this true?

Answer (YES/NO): NO